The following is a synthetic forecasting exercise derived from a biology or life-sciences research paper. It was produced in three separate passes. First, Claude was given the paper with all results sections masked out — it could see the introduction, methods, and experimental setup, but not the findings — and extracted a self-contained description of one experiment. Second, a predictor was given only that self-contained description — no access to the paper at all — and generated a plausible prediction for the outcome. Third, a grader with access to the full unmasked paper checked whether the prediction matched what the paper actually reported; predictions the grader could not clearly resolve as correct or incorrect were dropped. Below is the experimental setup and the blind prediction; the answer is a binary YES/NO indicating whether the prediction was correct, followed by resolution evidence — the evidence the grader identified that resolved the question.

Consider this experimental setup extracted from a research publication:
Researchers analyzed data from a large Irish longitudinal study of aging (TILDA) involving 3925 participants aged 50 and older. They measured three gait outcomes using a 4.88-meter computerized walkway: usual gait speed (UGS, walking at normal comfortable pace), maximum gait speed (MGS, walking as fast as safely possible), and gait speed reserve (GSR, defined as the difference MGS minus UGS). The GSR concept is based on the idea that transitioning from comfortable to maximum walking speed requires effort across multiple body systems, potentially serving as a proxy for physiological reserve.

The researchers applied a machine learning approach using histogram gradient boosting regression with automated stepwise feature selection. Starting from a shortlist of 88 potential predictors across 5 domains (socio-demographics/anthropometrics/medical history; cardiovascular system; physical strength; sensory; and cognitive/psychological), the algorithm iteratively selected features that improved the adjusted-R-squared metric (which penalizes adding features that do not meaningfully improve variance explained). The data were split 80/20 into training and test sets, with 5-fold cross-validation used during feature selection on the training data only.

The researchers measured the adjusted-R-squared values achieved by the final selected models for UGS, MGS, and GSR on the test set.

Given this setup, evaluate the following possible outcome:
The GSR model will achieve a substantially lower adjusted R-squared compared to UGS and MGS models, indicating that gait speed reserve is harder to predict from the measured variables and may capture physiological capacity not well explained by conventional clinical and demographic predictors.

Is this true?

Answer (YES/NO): YES